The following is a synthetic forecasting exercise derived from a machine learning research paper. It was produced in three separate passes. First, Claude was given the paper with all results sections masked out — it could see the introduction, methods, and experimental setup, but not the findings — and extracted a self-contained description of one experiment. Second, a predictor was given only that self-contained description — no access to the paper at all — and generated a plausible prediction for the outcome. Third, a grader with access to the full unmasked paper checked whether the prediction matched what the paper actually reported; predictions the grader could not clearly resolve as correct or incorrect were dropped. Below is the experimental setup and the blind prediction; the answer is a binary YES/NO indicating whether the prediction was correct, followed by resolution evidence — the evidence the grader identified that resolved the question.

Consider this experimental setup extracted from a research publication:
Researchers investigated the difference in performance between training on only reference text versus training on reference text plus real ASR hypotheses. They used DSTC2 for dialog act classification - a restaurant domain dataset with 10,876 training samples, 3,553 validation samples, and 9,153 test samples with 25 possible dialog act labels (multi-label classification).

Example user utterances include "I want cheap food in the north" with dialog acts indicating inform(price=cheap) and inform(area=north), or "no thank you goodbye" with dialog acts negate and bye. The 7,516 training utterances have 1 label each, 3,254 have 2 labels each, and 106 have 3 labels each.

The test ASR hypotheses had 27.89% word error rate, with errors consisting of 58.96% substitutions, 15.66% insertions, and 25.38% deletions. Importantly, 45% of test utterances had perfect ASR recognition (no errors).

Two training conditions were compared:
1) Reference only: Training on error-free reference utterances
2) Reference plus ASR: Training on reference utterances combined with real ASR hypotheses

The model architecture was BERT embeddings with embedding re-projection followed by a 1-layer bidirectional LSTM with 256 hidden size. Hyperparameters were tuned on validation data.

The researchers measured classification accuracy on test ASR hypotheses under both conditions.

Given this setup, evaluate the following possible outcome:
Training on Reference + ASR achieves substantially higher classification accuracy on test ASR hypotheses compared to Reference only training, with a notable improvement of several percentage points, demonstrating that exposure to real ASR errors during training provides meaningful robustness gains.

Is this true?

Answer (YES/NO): NO